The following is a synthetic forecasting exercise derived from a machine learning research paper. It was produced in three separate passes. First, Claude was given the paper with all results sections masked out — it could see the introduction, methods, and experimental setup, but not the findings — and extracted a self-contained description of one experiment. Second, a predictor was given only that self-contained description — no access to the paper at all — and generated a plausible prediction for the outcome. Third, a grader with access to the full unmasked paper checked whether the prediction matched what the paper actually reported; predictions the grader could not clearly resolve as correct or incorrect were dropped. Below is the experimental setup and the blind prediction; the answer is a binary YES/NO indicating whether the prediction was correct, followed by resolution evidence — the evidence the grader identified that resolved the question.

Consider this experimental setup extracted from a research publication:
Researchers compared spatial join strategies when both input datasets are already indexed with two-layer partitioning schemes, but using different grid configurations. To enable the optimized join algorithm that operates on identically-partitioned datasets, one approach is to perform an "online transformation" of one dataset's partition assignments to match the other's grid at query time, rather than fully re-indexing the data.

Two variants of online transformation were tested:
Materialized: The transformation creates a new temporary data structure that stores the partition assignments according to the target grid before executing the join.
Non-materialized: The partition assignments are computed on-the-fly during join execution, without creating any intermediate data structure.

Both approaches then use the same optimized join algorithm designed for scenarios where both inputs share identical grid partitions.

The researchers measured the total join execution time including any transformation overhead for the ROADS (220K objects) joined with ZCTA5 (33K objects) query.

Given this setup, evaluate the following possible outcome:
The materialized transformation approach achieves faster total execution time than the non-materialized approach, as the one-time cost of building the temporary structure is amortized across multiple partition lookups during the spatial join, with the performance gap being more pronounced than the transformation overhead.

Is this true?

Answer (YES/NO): NO